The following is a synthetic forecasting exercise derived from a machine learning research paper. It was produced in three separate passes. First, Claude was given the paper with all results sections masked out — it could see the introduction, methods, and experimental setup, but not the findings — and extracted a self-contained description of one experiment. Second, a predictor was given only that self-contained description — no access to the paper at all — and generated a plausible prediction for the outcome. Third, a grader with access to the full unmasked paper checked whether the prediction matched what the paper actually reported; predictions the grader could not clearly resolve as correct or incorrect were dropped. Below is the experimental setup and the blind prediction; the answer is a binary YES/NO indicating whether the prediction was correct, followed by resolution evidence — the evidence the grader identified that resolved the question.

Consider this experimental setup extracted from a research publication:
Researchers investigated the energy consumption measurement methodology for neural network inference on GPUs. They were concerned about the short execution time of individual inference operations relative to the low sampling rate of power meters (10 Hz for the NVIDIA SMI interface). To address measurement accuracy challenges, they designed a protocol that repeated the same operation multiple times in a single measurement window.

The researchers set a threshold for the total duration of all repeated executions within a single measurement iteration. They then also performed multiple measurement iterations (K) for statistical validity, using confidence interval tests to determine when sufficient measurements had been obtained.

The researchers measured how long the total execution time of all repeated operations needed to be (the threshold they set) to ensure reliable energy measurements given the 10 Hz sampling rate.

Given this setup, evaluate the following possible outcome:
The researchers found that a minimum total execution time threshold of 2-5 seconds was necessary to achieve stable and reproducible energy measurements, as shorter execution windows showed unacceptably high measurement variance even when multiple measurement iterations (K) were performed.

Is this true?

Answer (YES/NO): NO